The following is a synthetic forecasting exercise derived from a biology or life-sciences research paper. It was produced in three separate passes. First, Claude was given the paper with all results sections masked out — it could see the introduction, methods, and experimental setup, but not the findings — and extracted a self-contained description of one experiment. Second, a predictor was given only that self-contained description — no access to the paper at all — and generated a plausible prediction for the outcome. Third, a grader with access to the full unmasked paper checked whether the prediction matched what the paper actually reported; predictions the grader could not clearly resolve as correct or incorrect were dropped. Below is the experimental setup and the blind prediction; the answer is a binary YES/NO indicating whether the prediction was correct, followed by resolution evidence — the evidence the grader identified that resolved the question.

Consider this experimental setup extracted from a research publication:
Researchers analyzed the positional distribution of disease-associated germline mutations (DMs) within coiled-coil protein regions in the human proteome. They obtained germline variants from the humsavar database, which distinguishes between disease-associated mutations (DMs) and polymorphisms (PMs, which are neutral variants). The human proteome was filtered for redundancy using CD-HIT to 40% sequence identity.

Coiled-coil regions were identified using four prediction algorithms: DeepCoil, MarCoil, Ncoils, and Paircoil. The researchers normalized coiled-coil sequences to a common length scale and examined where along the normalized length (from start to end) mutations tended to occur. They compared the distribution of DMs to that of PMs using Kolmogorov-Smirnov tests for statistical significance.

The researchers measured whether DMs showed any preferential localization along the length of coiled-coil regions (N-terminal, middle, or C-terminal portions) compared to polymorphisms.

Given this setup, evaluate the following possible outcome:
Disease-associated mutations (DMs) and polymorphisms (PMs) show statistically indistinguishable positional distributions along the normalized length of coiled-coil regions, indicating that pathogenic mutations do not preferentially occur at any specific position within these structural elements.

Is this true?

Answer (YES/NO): NO